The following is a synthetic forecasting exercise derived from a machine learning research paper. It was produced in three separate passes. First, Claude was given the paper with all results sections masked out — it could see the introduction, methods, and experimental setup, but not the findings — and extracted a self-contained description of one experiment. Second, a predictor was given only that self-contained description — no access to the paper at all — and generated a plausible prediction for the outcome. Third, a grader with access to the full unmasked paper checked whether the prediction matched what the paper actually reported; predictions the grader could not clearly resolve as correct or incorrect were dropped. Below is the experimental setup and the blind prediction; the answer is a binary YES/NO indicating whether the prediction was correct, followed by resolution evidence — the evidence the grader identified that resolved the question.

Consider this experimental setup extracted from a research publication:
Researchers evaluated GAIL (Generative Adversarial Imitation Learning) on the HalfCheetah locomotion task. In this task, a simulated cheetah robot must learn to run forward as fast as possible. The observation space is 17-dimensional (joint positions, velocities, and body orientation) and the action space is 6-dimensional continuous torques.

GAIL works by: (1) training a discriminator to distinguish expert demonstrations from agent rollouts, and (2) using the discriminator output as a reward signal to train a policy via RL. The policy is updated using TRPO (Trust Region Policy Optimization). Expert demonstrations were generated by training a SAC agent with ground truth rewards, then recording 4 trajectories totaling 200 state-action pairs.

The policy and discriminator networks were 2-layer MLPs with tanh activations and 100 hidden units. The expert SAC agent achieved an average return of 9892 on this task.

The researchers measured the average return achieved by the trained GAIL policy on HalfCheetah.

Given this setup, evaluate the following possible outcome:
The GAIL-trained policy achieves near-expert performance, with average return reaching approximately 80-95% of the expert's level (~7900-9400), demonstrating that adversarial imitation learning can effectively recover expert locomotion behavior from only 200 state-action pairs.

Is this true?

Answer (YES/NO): NO